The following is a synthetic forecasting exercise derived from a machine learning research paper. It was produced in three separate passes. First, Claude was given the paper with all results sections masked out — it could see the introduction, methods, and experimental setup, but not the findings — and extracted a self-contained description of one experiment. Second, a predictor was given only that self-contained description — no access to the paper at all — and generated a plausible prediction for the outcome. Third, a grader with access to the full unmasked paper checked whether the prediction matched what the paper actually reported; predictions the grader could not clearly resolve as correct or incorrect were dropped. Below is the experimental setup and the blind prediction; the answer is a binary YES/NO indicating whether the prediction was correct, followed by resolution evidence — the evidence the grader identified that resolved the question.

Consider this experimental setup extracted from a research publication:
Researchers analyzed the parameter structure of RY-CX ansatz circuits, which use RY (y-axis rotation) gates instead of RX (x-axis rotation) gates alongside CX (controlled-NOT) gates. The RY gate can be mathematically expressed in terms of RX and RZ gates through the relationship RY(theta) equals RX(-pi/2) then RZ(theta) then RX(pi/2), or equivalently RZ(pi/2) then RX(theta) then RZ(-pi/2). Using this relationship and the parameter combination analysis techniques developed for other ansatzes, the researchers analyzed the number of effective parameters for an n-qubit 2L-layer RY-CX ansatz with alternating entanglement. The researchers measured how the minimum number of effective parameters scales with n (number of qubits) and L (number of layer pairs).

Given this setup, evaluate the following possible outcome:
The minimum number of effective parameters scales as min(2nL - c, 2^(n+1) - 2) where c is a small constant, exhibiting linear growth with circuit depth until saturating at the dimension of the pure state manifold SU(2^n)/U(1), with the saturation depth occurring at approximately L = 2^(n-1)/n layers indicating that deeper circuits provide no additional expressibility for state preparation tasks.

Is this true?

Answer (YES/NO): NO